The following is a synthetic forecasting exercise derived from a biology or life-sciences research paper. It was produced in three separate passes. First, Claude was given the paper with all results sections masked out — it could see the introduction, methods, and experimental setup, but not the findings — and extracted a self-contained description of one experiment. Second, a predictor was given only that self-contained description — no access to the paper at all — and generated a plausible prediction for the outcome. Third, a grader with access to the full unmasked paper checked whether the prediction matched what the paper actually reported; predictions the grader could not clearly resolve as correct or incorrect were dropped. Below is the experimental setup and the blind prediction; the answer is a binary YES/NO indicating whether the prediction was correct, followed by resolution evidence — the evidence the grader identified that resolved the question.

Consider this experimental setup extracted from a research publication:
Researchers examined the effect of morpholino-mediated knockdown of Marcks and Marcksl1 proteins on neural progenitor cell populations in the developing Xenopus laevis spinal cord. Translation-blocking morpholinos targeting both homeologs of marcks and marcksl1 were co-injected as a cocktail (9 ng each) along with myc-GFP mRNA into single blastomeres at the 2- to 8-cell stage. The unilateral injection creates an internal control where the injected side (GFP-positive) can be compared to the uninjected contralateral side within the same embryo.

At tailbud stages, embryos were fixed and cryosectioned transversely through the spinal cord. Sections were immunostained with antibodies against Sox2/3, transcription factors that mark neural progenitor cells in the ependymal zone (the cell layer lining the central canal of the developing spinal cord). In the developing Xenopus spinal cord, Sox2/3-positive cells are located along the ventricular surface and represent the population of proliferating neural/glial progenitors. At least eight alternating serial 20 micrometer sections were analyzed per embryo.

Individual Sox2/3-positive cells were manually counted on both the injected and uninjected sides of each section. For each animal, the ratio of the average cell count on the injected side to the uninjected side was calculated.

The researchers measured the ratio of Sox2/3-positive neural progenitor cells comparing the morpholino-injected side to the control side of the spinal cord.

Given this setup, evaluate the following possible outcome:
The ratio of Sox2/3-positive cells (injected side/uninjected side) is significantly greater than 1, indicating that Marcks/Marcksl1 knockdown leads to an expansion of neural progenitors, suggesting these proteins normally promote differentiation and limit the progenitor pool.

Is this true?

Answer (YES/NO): NO